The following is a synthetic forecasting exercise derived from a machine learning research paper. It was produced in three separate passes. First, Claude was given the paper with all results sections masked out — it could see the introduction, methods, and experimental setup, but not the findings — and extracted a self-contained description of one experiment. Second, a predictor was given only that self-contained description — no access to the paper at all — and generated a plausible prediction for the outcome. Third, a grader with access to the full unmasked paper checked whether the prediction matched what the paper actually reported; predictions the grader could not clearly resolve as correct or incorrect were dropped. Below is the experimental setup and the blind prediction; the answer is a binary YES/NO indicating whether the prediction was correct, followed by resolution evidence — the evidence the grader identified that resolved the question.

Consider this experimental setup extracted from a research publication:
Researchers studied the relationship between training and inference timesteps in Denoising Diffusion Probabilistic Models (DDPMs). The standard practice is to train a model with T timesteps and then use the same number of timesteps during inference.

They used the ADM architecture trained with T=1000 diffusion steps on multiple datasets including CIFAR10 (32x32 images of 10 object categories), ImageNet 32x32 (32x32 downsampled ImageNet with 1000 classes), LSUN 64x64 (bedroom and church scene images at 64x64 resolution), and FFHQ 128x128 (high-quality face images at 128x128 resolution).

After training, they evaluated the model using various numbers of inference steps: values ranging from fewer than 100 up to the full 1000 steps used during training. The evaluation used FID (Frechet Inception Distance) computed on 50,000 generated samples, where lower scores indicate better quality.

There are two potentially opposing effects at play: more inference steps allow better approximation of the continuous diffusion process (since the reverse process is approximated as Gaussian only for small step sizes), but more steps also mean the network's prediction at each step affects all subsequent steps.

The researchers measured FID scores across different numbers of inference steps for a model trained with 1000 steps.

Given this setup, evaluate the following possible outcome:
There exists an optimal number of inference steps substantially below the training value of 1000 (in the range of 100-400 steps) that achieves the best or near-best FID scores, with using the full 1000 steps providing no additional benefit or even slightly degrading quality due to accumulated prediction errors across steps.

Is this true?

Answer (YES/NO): YES